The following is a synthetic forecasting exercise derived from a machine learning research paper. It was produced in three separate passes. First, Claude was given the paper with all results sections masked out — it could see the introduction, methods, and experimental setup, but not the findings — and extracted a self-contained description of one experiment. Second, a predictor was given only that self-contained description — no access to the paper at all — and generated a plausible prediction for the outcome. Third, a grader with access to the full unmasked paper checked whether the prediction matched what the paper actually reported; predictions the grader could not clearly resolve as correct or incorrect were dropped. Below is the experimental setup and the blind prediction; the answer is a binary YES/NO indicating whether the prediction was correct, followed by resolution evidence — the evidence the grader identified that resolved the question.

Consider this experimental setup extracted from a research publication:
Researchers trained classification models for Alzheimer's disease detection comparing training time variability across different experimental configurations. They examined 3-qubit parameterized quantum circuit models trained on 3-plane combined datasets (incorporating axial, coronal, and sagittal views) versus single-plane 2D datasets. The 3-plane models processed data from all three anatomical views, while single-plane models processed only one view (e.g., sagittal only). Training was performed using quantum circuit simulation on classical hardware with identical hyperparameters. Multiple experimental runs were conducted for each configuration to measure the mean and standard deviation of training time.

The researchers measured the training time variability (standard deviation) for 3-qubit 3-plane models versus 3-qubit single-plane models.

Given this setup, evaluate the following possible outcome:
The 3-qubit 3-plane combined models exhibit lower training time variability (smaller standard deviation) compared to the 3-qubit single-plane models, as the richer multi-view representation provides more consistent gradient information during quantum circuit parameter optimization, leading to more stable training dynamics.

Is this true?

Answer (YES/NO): NO